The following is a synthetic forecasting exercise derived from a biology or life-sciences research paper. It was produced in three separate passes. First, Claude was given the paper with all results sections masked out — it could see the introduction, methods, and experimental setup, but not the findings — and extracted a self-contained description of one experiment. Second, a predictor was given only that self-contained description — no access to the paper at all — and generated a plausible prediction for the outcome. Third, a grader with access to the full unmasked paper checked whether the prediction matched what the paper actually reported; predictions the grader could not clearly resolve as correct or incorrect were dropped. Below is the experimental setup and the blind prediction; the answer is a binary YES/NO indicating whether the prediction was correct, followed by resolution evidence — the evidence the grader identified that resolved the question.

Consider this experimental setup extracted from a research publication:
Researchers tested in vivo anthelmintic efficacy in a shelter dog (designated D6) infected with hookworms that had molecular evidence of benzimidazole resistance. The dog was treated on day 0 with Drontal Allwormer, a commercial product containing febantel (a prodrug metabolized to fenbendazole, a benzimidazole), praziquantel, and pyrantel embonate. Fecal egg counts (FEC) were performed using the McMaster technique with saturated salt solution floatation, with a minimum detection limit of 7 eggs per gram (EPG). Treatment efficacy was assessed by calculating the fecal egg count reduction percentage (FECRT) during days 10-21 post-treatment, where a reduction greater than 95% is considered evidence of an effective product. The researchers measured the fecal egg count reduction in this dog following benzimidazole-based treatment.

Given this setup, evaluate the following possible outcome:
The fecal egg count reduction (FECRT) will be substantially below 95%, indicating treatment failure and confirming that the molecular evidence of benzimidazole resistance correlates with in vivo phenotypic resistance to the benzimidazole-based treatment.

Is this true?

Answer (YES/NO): YES